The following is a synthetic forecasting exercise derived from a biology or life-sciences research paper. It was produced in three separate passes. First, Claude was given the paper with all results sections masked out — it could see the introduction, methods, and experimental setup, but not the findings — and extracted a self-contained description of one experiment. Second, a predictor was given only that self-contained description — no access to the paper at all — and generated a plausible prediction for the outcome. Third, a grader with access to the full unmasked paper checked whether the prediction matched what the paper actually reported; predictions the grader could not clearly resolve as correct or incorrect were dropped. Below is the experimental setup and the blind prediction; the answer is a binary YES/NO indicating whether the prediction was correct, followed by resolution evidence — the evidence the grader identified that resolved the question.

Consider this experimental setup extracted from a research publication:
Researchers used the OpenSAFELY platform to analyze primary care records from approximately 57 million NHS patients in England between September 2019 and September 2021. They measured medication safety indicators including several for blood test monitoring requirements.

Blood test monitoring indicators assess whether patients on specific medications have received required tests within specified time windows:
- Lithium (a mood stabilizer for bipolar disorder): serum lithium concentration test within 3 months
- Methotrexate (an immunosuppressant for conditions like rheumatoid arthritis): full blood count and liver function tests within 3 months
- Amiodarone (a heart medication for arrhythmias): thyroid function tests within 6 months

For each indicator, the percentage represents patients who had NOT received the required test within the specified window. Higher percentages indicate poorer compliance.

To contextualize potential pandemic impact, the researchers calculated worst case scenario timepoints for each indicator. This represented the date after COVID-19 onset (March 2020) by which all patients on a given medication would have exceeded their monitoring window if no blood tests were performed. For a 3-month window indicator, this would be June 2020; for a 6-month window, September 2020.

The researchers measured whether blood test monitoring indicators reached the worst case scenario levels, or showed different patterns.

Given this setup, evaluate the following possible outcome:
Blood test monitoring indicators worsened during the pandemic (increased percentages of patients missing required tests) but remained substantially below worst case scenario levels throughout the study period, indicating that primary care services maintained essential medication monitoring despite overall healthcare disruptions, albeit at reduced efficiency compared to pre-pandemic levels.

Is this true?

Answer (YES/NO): YES